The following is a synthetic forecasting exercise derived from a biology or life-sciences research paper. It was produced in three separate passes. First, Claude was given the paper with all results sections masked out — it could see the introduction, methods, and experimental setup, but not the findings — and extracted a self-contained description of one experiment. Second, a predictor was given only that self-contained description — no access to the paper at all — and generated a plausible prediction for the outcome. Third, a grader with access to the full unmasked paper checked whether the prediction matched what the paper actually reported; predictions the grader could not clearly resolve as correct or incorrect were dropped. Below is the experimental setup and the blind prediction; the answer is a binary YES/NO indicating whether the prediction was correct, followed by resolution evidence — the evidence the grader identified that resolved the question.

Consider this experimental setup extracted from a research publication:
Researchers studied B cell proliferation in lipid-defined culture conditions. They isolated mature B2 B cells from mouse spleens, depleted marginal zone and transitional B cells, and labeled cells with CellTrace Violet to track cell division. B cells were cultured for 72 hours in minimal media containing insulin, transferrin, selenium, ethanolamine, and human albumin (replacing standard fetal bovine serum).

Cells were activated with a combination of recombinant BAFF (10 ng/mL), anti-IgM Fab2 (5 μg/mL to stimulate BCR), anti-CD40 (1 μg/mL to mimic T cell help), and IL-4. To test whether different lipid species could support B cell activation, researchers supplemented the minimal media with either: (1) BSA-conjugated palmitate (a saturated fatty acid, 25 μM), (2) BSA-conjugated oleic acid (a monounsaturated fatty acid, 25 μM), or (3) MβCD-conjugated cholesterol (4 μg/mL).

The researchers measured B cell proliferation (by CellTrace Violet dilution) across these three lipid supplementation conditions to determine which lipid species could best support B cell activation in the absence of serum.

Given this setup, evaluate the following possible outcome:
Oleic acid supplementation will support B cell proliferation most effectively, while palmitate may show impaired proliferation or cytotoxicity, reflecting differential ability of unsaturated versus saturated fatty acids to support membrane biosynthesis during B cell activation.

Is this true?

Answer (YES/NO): NO